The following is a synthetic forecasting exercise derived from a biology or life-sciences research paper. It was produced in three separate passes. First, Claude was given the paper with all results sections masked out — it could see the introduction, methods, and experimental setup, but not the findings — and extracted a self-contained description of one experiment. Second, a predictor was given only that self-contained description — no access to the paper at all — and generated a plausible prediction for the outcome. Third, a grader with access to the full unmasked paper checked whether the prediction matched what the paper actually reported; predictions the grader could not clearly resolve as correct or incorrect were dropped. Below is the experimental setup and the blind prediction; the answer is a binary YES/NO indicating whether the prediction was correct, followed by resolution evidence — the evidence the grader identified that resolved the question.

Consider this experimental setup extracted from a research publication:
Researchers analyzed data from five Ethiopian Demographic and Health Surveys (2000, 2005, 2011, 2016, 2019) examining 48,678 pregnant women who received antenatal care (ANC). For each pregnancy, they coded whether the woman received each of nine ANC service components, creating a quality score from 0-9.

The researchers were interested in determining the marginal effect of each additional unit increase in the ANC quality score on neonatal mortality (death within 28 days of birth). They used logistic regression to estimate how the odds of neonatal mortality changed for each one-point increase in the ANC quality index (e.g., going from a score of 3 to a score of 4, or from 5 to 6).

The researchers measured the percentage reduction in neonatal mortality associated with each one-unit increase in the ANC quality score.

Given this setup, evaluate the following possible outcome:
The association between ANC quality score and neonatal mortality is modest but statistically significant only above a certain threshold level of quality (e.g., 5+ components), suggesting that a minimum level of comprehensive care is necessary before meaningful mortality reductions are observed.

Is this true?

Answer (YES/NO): NO